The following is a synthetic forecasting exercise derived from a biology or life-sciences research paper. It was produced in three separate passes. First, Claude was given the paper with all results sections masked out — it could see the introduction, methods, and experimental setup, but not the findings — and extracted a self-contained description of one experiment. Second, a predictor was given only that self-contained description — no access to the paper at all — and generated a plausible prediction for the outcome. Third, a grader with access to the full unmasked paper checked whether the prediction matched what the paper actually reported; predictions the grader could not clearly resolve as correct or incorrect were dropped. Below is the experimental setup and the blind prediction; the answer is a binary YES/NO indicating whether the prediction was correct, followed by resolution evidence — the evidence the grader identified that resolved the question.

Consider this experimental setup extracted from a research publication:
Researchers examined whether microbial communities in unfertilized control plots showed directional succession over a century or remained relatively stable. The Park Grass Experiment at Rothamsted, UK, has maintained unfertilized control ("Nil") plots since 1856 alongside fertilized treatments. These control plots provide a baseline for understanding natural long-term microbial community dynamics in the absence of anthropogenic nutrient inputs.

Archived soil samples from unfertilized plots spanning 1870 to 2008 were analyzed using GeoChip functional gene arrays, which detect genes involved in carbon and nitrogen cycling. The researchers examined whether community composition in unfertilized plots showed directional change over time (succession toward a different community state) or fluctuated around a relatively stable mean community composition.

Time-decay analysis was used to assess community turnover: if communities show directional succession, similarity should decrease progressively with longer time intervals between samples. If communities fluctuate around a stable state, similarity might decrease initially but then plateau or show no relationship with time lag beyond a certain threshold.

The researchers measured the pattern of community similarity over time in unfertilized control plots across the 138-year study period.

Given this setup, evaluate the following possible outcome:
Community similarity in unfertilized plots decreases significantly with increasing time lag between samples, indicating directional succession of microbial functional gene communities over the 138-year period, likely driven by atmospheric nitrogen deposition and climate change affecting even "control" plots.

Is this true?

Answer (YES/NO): YES